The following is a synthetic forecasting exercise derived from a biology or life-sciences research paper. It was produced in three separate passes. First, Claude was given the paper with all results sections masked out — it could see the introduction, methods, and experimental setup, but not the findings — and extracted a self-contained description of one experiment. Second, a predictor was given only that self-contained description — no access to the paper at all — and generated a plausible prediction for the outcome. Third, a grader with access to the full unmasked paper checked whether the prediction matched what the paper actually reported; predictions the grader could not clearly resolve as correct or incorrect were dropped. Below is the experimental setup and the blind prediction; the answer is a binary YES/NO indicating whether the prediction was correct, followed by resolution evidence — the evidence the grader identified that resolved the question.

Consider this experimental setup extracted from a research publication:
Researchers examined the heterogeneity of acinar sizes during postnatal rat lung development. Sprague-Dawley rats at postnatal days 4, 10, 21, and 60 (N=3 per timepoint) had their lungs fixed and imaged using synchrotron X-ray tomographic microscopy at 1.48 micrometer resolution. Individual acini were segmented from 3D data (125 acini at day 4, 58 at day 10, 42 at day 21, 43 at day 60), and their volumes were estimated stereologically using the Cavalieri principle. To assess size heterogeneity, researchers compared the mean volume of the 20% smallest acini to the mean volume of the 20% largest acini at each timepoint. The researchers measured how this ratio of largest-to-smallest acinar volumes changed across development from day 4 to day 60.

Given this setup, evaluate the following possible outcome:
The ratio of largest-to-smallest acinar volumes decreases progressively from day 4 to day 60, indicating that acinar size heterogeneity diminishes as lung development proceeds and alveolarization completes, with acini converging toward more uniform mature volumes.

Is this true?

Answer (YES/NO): YES